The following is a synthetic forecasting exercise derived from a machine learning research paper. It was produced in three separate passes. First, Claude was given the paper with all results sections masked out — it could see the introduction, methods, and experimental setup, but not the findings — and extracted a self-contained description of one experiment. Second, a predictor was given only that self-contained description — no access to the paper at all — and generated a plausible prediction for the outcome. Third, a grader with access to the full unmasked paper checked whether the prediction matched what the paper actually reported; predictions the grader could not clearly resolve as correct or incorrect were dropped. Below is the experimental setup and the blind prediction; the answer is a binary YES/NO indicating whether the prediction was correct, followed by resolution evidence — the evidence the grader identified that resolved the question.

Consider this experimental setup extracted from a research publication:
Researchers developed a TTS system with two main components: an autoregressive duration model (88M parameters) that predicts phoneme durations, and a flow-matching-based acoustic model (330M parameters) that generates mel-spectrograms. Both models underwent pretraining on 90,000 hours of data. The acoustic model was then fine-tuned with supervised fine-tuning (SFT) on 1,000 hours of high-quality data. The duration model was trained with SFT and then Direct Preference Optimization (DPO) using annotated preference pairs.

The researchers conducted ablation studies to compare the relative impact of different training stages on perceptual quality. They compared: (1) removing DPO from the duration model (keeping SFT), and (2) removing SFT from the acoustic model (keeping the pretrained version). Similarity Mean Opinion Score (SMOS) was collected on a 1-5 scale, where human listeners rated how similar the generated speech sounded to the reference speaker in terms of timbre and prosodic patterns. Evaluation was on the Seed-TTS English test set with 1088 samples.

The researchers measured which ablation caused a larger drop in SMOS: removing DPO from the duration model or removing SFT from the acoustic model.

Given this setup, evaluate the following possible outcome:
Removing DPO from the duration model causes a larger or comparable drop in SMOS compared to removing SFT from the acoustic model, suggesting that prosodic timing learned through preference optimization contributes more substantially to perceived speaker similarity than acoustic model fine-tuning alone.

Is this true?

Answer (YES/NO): YES